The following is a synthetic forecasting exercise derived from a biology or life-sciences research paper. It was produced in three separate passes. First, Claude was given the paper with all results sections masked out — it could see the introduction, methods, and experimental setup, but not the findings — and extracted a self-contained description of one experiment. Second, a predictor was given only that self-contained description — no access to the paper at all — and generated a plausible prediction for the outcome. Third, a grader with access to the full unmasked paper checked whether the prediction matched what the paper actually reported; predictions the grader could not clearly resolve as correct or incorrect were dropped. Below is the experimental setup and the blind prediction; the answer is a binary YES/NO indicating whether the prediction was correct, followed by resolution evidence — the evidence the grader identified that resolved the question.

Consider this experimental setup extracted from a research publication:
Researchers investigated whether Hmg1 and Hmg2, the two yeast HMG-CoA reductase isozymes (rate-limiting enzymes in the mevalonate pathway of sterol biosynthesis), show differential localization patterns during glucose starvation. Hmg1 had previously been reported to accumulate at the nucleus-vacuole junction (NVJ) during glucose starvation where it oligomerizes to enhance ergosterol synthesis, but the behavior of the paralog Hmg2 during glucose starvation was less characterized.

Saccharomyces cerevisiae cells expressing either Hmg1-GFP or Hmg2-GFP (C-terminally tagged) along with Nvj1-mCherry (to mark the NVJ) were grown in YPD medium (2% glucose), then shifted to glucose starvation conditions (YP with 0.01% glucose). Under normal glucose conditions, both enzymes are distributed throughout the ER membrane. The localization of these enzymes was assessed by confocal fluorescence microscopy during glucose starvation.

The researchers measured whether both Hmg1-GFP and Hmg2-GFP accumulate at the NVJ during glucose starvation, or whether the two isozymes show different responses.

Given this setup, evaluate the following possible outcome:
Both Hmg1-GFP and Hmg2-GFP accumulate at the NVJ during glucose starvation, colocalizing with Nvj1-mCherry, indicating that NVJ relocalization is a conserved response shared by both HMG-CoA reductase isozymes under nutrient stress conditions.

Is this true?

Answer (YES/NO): YES